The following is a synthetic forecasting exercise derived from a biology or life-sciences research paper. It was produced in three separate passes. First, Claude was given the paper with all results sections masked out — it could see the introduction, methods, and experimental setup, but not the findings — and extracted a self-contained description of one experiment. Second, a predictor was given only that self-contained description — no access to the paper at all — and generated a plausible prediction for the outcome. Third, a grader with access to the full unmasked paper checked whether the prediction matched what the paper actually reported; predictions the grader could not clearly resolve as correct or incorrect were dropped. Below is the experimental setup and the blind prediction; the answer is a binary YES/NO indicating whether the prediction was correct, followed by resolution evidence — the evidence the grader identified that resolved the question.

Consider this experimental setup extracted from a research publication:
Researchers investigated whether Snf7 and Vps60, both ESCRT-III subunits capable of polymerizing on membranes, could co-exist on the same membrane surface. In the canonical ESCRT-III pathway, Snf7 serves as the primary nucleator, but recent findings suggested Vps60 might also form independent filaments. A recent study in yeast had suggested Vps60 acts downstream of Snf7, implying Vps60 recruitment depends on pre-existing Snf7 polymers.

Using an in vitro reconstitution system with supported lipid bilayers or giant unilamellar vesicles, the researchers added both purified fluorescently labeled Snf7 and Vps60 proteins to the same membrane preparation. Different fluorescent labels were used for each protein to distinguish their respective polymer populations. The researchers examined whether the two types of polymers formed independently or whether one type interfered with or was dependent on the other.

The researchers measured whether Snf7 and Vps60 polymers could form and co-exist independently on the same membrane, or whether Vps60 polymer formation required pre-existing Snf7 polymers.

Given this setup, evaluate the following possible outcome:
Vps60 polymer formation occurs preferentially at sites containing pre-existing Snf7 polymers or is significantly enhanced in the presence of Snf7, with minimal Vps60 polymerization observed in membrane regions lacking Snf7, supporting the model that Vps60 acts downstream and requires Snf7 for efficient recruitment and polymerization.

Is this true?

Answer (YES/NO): NO